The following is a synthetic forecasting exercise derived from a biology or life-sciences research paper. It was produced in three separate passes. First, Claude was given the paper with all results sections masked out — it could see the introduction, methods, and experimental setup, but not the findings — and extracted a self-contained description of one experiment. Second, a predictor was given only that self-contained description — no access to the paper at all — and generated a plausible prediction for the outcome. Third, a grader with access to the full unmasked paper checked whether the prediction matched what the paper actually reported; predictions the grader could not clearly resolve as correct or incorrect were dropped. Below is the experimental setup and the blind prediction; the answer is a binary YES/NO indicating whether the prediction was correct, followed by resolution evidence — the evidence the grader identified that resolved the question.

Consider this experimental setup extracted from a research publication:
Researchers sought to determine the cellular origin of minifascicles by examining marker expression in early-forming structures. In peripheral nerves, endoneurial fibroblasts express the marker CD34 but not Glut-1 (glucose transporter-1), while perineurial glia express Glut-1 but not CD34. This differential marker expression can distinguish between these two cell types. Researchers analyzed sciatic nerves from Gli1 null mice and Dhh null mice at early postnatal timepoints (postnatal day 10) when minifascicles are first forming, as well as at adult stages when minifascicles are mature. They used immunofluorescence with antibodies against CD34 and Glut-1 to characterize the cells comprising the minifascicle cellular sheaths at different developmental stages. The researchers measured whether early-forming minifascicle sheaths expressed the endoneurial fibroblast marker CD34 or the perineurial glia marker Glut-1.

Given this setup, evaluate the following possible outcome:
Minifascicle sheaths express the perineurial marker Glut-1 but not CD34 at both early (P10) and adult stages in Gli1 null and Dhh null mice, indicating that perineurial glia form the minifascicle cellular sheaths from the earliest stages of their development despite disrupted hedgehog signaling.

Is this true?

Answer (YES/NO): NO